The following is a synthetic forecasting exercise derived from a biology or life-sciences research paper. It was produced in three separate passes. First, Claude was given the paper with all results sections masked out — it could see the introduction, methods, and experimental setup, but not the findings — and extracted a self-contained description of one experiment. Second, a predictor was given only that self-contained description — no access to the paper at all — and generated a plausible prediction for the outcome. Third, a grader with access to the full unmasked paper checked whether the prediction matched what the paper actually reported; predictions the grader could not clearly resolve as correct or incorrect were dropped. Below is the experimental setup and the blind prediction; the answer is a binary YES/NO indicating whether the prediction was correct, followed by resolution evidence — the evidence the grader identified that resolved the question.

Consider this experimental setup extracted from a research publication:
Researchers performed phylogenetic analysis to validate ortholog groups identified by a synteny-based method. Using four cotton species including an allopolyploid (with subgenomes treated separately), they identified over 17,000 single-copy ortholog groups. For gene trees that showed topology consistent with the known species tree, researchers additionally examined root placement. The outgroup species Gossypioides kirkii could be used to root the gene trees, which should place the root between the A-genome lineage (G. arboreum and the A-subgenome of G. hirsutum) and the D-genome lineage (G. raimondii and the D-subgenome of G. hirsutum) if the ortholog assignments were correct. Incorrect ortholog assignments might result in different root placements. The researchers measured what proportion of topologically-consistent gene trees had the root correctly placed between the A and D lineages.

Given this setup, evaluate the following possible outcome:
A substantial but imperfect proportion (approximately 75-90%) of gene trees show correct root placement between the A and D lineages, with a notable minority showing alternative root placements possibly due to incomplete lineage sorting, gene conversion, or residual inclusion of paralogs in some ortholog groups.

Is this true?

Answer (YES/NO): NO